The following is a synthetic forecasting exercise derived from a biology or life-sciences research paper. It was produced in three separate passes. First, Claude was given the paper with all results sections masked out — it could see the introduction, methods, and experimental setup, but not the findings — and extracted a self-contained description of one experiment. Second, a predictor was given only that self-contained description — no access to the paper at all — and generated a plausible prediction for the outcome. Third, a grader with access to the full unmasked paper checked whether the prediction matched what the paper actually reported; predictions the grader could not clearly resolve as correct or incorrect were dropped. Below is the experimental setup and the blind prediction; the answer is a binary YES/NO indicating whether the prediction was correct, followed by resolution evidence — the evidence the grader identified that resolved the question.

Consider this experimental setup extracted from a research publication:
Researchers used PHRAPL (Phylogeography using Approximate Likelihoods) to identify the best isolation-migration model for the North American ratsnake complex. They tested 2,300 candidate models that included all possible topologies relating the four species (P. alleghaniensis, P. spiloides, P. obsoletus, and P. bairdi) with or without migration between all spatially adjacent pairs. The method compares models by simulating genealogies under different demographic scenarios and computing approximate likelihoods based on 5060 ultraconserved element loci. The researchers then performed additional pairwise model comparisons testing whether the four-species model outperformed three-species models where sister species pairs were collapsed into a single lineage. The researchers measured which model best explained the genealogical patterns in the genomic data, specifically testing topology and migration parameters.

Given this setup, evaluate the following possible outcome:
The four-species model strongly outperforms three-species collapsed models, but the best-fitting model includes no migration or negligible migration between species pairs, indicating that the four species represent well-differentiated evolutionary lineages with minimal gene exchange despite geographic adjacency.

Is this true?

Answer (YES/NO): NO